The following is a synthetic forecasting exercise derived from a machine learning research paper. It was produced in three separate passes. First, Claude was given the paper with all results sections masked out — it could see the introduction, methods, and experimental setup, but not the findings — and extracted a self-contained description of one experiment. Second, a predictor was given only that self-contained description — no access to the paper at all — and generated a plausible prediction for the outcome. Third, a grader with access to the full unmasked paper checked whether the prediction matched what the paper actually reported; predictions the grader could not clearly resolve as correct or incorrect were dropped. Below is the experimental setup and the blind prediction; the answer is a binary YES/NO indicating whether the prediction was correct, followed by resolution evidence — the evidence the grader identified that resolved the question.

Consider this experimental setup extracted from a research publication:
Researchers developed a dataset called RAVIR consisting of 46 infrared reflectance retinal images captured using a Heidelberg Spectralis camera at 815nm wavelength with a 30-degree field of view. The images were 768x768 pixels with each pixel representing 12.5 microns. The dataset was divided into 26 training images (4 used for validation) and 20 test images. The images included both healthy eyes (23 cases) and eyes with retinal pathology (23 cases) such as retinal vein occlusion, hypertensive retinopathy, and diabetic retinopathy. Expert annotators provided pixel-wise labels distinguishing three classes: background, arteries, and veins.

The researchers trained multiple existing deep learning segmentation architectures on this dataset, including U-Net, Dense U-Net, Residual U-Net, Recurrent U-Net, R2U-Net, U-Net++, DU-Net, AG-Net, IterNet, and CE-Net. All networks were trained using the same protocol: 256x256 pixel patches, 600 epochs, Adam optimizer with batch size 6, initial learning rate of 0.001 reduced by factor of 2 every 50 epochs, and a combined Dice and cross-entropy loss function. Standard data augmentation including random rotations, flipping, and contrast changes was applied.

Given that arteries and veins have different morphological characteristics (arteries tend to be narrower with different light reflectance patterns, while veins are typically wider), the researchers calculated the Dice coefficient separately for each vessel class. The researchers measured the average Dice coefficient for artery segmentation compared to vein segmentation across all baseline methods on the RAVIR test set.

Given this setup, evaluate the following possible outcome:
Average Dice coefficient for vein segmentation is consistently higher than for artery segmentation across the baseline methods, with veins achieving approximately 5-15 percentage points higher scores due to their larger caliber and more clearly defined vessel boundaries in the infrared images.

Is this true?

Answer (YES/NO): NO